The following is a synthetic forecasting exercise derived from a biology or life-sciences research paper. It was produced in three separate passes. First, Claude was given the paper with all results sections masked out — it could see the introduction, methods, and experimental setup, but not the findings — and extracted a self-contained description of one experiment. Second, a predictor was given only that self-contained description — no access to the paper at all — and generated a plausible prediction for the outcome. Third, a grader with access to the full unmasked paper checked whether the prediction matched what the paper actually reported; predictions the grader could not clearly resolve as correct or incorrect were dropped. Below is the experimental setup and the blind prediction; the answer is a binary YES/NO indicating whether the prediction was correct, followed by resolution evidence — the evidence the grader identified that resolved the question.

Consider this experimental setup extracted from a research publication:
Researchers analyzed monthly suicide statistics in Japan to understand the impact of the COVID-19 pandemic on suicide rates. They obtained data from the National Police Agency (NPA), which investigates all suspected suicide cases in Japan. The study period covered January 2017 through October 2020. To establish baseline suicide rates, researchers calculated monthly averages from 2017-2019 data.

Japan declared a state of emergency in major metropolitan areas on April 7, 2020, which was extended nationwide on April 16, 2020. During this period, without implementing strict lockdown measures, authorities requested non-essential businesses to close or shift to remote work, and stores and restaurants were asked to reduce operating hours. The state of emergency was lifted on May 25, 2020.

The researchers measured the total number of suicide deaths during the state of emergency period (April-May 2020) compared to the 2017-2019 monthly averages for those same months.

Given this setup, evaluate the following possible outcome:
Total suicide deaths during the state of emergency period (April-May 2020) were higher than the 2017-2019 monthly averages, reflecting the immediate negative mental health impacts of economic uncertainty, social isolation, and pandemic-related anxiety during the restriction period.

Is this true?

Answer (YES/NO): NO